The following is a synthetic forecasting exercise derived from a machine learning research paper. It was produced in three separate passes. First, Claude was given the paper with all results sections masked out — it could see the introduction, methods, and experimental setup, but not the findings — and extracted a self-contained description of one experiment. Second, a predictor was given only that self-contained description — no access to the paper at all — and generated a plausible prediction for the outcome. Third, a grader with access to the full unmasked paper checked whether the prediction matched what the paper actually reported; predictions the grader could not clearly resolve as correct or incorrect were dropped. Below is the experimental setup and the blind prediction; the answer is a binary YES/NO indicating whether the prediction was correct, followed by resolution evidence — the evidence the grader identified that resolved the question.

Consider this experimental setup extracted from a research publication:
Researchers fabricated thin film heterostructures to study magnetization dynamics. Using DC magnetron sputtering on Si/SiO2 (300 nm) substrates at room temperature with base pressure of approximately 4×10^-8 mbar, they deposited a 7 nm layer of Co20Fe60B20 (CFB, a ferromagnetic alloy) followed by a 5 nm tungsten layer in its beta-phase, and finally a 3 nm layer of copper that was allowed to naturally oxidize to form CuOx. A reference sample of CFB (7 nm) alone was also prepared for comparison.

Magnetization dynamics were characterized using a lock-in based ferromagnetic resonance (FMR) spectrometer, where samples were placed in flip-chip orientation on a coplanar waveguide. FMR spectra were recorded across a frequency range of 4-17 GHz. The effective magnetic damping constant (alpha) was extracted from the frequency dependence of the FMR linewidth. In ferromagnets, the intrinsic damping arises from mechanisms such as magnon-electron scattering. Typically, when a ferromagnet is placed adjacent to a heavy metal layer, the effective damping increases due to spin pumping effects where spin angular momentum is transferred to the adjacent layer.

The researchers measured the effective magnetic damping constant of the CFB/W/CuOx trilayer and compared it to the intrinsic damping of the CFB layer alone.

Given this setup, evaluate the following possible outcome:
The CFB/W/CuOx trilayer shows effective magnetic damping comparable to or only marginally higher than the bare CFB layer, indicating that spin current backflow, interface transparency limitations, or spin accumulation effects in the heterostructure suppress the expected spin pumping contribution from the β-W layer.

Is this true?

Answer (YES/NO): NO